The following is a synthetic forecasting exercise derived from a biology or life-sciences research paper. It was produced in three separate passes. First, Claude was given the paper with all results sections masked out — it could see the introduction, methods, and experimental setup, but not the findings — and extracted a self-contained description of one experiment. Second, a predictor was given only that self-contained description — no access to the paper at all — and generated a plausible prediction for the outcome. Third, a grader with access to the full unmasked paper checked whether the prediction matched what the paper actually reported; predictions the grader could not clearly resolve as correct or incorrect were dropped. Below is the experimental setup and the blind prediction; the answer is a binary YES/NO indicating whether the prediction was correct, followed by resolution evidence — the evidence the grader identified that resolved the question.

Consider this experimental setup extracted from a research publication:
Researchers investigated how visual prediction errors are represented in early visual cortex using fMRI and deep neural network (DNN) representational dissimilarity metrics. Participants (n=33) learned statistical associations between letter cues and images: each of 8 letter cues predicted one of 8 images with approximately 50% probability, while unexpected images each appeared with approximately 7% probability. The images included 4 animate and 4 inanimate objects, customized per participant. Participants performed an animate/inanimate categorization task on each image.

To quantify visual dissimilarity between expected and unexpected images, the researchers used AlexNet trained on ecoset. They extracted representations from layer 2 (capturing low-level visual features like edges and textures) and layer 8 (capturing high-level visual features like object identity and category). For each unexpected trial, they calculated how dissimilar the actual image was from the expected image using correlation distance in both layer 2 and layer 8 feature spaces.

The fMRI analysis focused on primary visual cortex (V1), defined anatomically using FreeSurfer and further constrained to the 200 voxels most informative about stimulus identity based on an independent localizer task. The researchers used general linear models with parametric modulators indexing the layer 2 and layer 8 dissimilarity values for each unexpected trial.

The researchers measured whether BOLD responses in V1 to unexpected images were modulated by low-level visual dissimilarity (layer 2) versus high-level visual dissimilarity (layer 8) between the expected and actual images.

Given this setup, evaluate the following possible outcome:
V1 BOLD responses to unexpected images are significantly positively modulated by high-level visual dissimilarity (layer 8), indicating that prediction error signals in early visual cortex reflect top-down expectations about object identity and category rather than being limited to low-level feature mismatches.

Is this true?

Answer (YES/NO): YES